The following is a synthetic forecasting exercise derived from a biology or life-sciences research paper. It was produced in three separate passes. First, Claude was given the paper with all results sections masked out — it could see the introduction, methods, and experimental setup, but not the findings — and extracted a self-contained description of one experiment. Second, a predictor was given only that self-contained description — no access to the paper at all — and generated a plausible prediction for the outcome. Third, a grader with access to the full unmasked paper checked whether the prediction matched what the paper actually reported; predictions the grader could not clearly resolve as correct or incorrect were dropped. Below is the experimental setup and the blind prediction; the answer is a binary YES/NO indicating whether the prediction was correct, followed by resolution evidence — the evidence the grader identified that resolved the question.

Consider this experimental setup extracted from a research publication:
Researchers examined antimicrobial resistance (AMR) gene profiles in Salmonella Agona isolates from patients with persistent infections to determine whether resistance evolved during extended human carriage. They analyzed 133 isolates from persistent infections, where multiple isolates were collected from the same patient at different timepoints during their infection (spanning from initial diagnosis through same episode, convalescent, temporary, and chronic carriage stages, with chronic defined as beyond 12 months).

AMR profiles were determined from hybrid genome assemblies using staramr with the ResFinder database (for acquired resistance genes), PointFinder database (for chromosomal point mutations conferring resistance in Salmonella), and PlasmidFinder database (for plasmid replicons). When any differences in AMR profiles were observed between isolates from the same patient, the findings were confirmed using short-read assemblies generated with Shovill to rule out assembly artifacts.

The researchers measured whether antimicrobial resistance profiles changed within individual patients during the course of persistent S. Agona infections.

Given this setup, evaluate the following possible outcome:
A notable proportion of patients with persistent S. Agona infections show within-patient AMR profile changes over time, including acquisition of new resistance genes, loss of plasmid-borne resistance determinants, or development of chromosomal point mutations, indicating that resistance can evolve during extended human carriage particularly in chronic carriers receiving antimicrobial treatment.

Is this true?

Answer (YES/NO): NO